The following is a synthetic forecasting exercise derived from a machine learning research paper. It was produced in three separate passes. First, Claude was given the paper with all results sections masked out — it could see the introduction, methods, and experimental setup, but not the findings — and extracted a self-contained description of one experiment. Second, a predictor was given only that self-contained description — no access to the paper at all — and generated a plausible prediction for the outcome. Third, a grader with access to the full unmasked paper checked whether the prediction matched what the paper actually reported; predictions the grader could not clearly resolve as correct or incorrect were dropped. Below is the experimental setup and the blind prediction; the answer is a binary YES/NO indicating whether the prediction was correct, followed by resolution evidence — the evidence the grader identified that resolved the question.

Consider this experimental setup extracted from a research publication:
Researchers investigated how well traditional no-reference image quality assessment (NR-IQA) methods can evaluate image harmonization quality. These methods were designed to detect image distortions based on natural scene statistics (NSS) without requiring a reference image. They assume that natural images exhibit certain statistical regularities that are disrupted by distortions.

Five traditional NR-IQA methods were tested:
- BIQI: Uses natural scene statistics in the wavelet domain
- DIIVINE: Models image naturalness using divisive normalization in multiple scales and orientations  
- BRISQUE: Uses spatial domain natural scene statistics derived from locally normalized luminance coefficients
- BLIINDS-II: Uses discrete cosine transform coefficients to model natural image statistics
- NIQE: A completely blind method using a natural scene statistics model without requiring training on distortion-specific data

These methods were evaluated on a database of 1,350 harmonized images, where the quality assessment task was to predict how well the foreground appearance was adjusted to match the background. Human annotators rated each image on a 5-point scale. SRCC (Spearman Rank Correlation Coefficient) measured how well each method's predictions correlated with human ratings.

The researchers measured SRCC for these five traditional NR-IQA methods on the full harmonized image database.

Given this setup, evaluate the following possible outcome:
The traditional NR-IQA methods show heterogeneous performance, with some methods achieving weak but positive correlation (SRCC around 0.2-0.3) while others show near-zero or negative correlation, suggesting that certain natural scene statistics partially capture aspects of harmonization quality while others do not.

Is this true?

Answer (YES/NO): YES